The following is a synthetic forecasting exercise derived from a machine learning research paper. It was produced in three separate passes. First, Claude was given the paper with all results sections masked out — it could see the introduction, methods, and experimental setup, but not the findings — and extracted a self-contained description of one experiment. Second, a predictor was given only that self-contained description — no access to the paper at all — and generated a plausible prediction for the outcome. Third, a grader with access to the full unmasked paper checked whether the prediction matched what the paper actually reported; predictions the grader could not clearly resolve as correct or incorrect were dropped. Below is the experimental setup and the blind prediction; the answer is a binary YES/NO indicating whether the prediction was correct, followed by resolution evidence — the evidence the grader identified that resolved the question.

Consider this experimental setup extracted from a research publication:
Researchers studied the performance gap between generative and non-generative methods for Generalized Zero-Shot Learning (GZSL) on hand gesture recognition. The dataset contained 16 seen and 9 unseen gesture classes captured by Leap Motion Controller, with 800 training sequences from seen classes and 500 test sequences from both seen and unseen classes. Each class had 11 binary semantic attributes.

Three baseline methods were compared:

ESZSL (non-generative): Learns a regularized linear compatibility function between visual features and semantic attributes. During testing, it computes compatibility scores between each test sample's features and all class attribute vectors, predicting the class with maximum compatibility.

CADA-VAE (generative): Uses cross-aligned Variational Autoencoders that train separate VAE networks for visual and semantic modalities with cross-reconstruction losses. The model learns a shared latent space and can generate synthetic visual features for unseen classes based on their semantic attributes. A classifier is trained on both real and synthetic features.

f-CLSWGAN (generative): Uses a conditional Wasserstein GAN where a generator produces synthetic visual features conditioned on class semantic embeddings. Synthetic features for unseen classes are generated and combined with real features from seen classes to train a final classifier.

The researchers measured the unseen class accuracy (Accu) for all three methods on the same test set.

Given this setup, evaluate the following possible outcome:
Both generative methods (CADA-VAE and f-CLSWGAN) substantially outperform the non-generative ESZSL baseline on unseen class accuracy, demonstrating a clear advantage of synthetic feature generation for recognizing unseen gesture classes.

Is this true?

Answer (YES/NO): YES